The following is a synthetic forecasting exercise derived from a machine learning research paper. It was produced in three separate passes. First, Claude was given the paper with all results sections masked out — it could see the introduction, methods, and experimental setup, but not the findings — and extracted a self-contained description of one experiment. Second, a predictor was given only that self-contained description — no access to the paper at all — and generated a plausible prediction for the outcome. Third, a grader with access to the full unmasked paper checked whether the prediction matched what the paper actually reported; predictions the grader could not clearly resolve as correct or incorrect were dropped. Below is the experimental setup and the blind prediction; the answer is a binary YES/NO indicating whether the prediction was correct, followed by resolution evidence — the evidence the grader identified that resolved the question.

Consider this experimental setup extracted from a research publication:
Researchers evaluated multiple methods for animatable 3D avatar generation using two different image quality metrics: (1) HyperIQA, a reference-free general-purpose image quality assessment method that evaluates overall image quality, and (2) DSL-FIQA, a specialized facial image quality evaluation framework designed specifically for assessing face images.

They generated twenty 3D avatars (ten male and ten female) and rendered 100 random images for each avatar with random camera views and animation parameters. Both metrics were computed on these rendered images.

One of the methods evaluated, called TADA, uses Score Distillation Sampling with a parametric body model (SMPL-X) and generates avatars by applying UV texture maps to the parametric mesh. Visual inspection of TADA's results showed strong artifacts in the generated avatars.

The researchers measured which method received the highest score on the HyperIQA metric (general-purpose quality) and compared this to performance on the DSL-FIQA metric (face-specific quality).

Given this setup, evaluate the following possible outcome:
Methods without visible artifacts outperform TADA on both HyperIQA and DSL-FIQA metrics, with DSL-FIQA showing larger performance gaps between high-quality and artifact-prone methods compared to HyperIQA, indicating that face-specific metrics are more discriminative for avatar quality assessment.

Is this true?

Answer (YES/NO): NO